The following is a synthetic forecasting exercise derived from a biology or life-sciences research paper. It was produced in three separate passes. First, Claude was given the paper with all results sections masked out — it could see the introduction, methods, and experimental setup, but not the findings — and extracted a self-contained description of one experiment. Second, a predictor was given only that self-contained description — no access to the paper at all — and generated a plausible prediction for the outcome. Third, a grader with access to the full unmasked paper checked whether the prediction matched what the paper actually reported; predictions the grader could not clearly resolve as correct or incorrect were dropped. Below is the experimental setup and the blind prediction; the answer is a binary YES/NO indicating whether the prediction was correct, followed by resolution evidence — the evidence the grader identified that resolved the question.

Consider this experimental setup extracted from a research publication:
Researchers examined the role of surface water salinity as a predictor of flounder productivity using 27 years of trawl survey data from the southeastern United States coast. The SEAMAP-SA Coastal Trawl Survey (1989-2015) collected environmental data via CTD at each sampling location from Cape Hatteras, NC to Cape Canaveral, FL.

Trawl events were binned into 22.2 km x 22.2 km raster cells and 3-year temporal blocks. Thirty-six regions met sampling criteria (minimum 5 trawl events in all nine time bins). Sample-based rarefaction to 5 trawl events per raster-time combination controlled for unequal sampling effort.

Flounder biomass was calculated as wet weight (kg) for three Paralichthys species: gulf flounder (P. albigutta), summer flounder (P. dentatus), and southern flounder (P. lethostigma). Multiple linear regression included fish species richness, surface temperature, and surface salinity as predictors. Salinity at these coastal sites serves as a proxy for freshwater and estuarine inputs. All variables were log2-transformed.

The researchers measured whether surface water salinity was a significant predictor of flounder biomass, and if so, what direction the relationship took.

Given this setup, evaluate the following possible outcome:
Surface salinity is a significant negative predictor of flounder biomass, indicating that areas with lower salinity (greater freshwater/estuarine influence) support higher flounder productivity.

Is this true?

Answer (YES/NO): NO